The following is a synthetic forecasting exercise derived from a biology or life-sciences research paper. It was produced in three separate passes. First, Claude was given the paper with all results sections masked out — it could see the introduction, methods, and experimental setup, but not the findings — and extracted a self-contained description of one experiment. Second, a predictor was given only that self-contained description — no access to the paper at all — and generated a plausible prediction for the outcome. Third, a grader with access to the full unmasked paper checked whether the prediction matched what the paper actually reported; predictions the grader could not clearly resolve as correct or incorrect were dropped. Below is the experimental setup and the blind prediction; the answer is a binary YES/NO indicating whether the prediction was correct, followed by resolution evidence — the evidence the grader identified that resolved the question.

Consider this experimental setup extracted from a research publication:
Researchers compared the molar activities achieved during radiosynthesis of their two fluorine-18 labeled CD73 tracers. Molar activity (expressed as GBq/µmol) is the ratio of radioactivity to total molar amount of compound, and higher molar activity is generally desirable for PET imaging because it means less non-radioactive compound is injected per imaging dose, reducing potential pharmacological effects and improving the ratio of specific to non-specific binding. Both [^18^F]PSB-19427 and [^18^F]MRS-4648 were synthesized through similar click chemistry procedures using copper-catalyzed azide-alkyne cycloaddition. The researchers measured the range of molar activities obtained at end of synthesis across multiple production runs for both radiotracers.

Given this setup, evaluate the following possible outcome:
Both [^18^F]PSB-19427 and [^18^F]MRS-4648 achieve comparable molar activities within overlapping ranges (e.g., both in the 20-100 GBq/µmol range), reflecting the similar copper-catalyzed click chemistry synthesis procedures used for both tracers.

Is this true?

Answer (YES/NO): NO